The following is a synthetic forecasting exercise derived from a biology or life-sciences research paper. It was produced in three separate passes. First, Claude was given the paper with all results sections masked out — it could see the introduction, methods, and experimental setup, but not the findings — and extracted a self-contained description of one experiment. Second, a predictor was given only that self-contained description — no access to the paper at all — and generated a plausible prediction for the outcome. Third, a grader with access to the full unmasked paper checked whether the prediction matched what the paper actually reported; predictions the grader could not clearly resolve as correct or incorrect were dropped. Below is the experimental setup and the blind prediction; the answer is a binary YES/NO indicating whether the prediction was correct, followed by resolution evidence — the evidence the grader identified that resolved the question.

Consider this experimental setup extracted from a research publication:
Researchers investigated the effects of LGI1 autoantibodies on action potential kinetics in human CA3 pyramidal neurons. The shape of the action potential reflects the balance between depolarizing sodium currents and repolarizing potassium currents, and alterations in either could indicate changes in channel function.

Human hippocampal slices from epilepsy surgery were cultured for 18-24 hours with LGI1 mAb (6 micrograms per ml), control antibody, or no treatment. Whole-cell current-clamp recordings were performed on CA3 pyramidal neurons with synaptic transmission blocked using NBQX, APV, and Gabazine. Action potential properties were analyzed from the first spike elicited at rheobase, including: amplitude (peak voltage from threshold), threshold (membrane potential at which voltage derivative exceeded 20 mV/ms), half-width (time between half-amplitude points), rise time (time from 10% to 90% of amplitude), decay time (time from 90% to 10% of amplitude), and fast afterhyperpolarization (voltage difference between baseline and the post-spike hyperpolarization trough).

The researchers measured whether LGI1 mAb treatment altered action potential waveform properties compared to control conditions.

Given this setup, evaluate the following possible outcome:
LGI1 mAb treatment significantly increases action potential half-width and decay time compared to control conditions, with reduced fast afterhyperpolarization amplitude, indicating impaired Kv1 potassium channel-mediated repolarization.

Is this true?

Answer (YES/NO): NO